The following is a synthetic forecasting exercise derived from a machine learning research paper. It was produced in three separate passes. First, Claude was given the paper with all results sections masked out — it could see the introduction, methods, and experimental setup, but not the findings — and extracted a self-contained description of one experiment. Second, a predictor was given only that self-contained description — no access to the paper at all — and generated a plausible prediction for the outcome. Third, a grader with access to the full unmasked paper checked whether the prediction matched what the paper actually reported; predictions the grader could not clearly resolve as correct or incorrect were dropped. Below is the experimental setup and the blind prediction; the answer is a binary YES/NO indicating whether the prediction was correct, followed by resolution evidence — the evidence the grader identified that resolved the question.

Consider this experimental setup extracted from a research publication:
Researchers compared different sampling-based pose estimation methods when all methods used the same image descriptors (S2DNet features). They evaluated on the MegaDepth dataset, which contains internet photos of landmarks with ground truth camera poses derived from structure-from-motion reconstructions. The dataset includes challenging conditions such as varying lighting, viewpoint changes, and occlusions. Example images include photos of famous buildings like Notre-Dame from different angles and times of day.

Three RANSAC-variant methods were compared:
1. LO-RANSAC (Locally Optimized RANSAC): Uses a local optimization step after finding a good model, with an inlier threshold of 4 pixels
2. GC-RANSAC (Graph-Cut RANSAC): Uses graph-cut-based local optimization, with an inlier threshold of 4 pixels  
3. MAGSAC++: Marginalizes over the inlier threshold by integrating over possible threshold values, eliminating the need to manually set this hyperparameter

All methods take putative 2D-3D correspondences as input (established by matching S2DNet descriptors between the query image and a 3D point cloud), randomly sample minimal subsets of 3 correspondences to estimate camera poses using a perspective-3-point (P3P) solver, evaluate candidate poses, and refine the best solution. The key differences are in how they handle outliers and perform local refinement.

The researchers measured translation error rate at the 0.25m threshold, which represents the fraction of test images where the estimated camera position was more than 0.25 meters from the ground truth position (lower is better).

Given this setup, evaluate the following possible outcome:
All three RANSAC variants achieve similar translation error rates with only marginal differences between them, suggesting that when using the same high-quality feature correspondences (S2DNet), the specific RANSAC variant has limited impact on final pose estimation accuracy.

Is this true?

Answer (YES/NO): YES